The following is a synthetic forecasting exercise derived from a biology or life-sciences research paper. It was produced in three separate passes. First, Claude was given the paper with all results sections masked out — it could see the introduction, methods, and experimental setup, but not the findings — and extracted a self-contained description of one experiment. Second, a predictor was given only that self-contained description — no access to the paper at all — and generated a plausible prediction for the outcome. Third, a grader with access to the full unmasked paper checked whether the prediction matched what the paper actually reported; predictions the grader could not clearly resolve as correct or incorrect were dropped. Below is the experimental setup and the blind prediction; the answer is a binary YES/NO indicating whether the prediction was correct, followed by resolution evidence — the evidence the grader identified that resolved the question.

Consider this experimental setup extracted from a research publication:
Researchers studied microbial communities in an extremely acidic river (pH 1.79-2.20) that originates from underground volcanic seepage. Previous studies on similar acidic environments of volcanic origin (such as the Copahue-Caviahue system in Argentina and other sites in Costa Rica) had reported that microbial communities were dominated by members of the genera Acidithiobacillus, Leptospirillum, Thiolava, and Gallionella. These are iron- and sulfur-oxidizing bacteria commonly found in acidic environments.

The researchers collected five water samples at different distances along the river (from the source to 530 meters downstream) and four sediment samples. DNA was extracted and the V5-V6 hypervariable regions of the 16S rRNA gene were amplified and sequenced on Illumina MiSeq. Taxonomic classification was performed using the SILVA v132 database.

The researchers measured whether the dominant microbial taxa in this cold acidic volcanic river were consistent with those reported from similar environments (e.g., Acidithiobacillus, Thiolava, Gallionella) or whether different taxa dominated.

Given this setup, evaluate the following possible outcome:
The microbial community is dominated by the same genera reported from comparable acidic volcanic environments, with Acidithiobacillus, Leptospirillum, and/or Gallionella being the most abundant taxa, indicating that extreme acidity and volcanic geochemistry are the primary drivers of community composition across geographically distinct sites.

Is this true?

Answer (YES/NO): YES